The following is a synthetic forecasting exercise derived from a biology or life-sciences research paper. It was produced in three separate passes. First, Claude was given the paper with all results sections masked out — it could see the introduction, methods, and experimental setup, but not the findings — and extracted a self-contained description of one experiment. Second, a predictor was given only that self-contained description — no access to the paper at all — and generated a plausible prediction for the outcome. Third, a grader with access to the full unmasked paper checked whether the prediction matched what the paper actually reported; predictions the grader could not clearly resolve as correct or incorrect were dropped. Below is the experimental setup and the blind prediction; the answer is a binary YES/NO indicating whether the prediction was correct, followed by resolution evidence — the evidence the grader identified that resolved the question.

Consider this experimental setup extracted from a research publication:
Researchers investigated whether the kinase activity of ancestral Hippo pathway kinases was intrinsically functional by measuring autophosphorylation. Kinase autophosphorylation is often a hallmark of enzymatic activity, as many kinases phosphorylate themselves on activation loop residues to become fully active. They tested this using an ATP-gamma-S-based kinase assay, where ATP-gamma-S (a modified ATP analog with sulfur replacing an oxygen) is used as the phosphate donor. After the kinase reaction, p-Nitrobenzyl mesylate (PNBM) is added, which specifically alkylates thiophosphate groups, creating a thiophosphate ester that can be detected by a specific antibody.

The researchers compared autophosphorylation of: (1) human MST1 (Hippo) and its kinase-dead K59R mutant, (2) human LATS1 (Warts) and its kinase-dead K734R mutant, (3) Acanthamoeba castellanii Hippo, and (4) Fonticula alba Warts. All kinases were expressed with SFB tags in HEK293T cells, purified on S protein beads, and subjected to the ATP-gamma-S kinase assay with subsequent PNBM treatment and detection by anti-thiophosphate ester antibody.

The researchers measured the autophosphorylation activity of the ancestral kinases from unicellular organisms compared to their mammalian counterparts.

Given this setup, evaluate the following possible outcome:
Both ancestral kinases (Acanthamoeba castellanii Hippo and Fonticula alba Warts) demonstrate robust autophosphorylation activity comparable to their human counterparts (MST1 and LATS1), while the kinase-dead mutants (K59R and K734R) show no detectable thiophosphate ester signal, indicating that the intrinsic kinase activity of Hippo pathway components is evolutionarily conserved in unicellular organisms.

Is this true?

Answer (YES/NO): NO